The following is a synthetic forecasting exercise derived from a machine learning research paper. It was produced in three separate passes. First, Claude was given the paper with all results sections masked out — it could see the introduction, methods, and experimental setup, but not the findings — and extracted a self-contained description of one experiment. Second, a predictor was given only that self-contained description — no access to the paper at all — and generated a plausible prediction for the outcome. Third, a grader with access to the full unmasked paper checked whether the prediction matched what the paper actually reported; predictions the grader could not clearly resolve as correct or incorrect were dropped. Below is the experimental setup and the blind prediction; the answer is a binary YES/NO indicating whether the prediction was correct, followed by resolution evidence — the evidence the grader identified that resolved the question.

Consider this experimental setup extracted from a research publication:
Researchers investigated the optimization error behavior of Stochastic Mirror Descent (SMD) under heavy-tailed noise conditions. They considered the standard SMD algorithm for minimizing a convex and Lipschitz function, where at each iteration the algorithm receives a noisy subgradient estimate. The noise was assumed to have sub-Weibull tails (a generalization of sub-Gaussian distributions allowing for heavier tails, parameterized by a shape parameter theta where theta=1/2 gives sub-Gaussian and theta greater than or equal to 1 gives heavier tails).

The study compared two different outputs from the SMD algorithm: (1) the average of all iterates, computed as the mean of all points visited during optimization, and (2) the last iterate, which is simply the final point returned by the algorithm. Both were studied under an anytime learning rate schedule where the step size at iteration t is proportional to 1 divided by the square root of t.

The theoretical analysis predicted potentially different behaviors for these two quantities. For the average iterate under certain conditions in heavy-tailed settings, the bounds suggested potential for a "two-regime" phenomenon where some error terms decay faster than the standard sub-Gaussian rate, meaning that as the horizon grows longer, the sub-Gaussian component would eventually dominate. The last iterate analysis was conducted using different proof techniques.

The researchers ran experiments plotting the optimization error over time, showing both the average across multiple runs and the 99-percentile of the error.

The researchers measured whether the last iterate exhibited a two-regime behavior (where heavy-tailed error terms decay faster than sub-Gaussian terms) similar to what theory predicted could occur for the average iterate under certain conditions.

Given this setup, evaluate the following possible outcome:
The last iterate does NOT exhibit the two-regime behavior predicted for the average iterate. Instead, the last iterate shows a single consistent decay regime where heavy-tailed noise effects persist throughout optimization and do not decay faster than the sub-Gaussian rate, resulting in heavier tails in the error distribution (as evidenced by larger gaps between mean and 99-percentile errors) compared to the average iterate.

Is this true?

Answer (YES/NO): YES